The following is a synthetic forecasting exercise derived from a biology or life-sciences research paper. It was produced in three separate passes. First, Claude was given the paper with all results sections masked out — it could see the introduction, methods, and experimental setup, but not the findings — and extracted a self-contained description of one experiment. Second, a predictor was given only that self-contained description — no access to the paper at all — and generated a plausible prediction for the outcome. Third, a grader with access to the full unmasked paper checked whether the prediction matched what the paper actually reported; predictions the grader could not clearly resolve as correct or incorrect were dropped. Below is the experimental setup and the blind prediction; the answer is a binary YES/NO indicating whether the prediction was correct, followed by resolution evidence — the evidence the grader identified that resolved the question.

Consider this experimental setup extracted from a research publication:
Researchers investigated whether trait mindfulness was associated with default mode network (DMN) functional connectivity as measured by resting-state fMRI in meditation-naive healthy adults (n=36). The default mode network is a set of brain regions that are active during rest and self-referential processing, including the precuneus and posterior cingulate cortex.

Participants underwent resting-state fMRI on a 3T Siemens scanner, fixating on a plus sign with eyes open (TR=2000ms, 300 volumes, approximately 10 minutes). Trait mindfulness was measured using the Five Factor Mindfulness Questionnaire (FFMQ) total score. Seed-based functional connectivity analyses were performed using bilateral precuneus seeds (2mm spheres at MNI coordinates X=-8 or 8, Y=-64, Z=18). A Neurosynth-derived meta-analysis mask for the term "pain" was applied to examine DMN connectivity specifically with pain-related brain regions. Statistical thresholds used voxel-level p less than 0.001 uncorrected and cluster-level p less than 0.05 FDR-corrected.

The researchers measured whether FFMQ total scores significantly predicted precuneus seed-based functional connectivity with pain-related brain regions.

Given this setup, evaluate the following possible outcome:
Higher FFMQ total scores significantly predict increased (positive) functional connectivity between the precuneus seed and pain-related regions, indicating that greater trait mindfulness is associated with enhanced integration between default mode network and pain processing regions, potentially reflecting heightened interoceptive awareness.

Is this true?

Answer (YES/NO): NO